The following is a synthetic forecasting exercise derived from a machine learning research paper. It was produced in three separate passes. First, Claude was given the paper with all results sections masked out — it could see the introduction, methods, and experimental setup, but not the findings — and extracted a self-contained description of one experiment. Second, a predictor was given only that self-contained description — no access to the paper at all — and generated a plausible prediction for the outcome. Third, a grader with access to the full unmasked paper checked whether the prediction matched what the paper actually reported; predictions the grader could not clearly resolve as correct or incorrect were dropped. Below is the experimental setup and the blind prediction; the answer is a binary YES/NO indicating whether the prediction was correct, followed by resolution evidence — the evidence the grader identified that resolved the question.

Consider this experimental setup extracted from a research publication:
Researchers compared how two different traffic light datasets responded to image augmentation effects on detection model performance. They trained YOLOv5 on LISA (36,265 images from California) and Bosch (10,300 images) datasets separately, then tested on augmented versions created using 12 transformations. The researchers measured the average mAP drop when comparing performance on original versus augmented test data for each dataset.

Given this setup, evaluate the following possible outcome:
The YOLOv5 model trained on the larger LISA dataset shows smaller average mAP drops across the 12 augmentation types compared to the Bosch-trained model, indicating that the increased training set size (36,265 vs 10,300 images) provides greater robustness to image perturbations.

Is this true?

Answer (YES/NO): YES